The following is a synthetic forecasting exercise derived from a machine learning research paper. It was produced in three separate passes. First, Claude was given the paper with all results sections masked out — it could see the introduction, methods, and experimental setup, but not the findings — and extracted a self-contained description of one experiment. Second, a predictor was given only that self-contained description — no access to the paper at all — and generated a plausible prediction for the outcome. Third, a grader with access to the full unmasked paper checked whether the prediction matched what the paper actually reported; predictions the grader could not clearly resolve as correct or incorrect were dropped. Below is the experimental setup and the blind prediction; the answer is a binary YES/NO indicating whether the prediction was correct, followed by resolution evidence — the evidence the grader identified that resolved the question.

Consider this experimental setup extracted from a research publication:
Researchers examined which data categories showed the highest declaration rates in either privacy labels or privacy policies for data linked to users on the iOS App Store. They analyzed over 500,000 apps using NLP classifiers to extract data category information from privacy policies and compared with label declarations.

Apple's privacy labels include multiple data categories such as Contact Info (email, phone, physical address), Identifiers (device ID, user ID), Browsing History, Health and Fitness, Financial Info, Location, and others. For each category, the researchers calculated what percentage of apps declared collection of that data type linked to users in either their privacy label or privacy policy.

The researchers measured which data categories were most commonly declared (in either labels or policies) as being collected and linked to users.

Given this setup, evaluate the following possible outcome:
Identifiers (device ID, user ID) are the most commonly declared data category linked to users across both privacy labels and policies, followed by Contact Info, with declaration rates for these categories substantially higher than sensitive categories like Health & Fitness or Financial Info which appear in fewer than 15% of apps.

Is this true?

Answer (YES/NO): NO